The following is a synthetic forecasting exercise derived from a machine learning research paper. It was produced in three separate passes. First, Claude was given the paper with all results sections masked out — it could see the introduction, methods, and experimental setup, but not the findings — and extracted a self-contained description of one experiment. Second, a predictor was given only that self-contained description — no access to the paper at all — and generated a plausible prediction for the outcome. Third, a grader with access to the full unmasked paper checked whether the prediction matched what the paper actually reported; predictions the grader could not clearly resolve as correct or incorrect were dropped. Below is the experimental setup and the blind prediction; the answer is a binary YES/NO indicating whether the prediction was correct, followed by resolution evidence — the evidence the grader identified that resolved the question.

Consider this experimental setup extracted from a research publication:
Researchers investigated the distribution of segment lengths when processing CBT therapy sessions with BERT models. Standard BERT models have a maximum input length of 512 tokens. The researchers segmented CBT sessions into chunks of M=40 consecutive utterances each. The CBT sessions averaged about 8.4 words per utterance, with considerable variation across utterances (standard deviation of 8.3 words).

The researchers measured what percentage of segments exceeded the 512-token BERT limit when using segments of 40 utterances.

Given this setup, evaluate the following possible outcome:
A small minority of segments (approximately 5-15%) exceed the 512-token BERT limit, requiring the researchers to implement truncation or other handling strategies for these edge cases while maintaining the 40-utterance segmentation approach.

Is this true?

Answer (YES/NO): NO